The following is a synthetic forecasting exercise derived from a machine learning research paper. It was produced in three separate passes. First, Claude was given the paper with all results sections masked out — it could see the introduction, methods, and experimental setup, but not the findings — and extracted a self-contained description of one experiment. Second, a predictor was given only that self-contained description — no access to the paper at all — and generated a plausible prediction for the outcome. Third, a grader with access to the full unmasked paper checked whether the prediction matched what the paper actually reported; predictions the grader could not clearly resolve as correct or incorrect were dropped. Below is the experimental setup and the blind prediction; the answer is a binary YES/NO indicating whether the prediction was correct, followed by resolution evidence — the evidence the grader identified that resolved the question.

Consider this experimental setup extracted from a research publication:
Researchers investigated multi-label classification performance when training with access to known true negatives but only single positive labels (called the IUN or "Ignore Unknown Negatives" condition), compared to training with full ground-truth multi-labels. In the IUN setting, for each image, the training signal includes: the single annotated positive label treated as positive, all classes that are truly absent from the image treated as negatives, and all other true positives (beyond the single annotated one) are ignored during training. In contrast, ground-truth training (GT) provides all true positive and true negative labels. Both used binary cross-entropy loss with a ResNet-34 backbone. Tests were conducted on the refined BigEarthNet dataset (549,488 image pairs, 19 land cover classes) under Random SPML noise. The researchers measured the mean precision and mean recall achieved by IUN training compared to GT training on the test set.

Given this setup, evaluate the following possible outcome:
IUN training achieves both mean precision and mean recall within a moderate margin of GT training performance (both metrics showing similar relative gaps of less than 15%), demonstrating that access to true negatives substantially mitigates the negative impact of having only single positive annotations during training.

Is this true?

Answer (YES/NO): NO